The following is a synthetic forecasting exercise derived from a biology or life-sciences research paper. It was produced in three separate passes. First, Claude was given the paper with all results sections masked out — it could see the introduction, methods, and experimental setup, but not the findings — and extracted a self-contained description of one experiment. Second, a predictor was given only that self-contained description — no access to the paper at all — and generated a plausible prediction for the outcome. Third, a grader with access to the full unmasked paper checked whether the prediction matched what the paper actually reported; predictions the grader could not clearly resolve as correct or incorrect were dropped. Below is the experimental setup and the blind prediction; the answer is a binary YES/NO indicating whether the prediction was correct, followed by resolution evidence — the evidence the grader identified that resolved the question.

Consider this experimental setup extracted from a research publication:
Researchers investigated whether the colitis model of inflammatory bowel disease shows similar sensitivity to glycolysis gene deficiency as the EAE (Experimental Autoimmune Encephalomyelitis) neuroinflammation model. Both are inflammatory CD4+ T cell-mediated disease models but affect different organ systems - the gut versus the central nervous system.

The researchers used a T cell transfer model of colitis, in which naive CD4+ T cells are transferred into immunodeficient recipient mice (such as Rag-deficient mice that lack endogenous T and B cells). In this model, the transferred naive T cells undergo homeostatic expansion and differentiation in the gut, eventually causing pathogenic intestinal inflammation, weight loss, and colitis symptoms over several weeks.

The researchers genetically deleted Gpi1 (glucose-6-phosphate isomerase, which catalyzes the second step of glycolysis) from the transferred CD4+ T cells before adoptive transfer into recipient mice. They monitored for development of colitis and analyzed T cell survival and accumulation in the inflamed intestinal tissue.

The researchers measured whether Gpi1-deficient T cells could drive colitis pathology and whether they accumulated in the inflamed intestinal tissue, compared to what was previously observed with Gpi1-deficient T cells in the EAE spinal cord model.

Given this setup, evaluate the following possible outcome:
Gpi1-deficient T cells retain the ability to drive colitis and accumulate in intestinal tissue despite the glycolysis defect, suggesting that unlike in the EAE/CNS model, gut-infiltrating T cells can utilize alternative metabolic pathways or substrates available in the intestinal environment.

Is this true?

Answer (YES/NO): NO